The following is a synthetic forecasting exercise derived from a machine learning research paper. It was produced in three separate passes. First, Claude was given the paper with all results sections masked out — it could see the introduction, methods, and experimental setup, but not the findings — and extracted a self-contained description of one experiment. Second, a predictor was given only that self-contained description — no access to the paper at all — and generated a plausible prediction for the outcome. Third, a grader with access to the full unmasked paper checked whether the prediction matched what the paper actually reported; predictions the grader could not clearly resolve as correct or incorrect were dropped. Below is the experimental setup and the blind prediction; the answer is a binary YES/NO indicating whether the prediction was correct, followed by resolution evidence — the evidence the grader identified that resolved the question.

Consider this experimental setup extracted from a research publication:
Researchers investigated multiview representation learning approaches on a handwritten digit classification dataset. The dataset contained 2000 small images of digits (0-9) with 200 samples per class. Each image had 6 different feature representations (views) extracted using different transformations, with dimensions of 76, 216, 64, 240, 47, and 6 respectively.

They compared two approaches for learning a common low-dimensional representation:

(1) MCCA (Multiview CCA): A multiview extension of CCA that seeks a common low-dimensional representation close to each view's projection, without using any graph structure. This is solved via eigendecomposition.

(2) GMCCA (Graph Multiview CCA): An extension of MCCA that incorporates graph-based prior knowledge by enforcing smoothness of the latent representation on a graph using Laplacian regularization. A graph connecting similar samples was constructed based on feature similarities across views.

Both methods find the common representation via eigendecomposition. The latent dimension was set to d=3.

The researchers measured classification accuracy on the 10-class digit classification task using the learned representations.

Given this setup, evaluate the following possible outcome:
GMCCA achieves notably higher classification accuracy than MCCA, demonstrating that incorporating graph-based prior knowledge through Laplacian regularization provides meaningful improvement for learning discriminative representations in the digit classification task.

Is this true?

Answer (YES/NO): YES